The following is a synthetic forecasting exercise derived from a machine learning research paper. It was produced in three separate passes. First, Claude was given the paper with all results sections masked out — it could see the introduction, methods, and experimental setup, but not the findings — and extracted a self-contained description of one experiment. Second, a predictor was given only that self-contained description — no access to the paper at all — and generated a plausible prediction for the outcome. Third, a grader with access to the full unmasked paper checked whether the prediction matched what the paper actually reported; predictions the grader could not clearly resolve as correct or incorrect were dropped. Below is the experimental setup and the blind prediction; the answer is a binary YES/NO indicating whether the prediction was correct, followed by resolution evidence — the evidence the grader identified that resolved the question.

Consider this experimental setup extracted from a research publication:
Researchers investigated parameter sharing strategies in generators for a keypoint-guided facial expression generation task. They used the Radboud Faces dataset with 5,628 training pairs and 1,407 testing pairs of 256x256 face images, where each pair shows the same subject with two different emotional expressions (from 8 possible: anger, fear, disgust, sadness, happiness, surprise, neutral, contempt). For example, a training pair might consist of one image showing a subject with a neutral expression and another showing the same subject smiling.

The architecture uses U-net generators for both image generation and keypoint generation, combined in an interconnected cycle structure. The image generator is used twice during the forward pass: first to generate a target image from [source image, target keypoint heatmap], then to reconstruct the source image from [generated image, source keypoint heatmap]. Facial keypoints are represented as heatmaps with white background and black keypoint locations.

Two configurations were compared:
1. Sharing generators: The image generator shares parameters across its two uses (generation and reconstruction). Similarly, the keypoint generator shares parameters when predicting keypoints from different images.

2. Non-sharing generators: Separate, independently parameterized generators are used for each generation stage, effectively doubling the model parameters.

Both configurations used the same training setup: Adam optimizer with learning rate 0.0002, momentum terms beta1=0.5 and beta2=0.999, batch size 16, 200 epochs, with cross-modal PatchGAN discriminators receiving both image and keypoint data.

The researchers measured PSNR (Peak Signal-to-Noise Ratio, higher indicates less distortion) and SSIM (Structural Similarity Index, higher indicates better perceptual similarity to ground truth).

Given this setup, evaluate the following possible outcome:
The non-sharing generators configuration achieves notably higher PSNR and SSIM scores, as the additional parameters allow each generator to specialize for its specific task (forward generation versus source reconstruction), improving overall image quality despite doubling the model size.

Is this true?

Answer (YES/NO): NO